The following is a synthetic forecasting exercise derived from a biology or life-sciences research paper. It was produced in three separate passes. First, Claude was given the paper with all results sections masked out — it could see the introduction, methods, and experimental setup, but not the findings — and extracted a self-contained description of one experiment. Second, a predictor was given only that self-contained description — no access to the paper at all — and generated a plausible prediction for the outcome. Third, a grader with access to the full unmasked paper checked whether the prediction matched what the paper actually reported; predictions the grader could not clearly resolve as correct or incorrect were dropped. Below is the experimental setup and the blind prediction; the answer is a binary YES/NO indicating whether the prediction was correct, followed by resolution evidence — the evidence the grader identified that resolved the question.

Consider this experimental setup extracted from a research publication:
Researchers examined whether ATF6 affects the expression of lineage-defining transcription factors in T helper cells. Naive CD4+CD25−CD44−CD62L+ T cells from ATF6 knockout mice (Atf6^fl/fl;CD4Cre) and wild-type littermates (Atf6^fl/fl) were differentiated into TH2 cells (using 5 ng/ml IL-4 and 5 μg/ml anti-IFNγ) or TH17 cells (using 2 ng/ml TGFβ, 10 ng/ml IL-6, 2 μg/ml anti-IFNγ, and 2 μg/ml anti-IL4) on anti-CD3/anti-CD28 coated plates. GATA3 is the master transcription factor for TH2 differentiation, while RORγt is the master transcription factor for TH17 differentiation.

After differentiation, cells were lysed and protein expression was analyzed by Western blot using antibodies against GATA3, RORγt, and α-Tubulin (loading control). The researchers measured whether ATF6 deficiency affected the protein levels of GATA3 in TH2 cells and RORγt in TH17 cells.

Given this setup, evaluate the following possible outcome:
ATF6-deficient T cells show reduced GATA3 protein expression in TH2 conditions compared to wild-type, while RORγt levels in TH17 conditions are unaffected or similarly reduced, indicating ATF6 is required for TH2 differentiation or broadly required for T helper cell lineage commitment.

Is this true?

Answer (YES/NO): YES